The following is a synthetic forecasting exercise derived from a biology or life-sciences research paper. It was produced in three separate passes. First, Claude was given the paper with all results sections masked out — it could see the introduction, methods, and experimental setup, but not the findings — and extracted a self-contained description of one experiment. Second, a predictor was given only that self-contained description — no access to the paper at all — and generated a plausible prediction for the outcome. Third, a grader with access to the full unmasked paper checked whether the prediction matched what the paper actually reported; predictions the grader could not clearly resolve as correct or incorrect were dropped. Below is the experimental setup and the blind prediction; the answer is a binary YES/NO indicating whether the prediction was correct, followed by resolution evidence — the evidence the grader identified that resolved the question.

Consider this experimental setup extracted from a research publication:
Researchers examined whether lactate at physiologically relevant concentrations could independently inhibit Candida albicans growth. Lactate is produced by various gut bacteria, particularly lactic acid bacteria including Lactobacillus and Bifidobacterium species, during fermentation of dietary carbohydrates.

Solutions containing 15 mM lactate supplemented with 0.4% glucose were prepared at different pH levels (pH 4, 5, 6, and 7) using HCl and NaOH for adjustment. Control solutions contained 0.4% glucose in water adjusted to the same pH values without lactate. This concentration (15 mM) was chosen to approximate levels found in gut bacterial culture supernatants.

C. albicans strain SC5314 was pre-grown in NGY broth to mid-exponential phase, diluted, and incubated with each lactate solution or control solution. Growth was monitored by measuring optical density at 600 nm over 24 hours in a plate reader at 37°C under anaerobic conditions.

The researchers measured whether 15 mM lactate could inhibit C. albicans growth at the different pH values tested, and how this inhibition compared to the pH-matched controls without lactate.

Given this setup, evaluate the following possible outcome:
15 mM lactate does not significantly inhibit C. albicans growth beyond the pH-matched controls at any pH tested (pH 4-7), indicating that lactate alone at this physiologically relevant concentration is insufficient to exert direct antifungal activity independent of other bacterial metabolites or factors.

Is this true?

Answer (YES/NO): NO